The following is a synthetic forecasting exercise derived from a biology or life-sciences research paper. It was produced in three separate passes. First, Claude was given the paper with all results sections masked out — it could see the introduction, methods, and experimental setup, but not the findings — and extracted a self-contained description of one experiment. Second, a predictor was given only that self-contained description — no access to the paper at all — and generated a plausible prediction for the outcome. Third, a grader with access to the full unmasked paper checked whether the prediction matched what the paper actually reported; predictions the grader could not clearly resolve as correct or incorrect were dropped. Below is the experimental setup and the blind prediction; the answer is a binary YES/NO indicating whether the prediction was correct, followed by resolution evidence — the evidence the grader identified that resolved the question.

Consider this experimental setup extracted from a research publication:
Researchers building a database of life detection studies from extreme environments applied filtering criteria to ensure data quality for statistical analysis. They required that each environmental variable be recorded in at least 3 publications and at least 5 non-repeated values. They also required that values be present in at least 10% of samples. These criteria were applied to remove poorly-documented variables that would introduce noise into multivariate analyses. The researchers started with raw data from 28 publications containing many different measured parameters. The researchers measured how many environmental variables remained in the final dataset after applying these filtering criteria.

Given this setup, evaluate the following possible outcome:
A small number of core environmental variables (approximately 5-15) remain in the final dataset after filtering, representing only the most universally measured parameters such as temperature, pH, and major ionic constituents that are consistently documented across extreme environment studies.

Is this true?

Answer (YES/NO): NO